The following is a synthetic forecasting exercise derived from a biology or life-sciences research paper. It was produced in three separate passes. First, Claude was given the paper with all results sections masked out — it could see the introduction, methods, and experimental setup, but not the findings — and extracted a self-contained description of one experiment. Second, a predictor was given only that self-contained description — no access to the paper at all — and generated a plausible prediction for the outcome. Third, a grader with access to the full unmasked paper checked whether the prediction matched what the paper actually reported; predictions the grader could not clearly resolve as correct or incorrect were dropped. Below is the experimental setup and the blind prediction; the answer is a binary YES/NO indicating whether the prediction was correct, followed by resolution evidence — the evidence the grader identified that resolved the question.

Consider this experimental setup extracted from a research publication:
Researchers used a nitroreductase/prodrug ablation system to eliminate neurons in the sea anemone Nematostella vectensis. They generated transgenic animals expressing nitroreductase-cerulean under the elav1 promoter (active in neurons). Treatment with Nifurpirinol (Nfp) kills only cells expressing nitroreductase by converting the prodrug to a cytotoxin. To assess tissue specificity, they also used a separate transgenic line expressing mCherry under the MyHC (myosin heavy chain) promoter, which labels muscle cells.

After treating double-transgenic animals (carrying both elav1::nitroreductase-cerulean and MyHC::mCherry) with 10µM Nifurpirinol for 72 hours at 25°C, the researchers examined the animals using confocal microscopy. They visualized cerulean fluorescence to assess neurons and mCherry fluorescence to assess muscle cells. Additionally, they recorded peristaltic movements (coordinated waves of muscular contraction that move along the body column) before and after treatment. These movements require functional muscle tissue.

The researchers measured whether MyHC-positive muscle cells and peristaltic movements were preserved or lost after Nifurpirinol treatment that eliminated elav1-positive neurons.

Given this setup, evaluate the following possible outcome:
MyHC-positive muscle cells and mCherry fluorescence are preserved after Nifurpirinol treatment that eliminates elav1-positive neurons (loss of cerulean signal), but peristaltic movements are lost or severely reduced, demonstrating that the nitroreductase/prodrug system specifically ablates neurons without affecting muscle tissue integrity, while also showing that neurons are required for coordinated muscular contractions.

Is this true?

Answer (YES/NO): YES